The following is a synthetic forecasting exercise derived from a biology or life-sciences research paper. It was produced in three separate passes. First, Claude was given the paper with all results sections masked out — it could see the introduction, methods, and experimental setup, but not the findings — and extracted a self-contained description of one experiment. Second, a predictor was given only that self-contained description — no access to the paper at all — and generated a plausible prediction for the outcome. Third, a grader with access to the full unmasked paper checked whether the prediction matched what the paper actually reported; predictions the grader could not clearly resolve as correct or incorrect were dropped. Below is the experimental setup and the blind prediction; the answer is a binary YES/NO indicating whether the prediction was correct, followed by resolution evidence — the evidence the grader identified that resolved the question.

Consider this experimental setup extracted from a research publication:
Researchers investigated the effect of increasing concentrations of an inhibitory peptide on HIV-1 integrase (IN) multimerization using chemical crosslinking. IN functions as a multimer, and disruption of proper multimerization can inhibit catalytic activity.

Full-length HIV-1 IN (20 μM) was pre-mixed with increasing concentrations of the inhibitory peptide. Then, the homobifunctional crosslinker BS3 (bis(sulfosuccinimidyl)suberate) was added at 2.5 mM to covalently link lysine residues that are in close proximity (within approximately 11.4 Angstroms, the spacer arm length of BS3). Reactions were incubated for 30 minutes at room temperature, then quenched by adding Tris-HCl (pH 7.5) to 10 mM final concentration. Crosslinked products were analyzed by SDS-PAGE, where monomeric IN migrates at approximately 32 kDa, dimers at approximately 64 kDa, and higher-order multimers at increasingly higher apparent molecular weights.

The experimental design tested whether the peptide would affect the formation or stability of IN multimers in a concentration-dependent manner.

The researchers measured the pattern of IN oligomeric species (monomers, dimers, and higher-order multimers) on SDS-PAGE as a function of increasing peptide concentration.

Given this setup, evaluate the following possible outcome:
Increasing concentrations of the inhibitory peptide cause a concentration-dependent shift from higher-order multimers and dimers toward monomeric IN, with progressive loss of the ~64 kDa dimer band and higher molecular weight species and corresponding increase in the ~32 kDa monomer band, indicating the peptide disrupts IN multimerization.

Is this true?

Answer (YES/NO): YES